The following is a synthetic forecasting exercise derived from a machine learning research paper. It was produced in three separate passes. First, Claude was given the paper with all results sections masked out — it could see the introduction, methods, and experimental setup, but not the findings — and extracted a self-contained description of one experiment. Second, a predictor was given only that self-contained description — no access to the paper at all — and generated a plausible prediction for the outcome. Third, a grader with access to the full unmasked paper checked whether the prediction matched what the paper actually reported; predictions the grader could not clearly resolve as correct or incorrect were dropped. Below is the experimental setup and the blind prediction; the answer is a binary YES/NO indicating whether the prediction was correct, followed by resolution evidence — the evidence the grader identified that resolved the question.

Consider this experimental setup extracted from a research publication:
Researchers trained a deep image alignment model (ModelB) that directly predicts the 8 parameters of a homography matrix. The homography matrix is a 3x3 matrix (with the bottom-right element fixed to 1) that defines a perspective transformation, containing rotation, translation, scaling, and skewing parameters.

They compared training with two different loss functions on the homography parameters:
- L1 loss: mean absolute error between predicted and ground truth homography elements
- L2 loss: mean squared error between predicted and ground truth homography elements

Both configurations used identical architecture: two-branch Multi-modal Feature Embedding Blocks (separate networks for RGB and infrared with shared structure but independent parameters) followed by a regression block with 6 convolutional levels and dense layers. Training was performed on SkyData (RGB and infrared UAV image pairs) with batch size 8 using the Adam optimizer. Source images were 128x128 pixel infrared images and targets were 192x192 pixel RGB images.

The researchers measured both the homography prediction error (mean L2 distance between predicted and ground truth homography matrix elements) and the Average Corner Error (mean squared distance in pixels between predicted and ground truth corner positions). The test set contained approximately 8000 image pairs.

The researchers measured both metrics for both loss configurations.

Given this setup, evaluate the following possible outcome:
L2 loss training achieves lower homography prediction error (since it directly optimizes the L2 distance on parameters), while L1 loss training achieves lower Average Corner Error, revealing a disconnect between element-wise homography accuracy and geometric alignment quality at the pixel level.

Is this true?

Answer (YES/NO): NO